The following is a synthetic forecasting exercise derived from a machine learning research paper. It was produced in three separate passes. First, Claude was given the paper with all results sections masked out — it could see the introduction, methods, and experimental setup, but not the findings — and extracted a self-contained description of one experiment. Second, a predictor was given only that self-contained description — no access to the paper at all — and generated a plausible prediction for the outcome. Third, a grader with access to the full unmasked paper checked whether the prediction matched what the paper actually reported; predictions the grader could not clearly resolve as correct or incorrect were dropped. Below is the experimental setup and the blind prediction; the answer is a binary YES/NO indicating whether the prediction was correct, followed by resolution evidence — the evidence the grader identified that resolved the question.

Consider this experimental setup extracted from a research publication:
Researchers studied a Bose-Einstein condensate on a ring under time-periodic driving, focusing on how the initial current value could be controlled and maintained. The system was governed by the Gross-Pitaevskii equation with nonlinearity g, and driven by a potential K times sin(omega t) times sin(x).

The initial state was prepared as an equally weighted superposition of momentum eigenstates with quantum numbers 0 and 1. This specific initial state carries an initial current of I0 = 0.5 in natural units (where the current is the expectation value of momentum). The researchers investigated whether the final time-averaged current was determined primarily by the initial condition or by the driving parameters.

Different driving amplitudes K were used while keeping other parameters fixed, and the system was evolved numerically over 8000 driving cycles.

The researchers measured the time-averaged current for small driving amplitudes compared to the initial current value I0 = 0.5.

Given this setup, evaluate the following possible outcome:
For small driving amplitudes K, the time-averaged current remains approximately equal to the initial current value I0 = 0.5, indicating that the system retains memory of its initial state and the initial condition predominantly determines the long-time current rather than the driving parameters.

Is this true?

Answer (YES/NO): YES